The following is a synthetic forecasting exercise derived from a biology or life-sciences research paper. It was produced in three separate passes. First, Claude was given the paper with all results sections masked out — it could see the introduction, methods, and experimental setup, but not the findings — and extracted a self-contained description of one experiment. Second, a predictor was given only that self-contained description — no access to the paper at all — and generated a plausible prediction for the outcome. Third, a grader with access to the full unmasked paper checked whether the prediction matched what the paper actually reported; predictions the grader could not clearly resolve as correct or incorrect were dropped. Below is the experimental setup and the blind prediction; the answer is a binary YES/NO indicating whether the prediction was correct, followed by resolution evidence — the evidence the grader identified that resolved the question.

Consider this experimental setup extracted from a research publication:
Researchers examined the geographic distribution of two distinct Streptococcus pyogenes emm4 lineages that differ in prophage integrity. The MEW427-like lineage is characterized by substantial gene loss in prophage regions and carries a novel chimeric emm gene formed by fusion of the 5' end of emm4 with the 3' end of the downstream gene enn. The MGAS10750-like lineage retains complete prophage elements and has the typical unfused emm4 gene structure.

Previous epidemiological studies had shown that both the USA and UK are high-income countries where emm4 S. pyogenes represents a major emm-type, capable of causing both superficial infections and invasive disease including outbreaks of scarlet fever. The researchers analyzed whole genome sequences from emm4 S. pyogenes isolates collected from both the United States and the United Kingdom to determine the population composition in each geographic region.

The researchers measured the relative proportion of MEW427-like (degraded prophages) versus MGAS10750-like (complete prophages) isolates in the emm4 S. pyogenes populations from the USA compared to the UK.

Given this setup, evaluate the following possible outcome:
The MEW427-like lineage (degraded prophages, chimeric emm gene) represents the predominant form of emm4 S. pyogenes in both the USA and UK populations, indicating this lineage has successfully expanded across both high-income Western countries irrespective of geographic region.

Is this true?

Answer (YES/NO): NO